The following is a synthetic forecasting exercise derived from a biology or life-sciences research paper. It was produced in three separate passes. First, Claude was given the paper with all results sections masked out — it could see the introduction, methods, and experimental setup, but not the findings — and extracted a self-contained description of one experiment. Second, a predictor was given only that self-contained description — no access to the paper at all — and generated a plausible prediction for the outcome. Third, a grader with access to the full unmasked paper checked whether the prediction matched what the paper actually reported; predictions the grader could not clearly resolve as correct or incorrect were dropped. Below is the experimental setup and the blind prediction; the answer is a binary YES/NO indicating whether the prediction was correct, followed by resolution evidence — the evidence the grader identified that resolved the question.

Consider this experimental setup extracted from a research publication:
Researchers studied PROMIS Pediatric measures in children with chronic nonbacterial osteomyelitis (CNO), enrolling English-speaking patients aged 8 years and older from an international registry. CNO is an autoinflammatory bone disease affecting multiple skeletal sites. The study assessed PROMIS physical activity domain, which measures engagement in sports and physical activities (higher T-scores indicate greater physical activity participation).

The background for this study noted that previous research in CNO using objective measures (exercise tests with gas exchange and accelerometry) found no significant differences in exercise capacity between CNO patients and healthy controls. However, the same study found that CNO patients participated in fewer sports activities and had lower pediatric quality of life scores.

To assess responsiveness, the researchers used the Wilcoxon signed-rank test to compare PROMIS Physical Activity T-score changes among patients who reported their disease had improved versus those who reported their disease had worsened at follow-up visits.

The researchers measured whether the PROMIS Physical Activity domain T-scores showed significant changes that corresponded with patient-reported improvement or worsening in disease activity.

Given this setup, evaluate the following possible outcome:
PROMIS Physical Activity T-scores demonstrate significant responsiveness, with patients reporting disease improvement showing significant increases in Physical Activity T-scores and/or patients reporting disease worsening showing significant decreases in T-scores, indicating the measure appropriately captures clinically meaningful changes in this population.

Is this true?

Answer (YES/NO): YES